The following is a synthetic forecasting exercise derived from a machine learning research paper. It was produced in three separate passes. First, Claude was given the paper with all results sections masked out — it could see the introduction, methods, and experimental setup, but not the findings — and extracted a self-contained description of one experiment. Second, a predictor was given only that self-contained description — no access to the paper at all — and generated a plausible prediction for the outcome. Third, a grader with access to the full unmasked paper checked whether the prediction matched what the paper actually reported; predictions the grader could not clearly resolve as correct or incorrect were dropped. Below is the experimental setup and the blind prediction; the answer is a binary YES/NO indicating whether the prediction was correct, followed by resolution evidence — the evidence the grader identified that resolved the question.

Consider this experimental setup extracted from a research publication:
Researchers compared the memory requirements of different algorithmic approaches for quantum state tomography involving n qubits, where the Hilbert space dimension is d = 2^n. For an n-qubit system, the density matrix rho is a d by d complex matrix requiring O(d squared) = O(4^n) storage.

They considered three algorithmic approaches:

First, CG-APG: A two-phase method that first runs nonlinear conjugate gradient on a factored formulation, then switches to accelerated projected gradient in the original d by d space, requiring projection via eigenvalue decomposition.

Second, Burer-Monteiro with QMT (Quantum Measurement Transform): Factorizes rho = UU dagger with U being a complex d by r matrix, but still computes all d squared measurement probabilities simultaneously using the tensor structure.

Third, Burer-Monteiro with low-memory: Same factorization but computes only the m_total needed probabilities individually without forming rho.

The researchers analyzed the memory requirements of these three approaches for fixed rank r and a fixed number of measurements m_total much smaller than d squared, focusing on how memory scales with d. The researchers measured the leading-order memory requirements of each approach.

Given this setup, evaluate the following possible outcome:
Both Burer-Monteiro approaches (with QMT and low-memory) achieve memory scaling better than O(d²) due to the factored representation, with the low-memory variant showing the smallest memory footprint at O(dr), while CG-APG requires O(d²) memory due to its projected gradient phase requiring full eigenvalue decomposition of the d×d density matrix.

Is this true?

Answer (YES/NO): NO